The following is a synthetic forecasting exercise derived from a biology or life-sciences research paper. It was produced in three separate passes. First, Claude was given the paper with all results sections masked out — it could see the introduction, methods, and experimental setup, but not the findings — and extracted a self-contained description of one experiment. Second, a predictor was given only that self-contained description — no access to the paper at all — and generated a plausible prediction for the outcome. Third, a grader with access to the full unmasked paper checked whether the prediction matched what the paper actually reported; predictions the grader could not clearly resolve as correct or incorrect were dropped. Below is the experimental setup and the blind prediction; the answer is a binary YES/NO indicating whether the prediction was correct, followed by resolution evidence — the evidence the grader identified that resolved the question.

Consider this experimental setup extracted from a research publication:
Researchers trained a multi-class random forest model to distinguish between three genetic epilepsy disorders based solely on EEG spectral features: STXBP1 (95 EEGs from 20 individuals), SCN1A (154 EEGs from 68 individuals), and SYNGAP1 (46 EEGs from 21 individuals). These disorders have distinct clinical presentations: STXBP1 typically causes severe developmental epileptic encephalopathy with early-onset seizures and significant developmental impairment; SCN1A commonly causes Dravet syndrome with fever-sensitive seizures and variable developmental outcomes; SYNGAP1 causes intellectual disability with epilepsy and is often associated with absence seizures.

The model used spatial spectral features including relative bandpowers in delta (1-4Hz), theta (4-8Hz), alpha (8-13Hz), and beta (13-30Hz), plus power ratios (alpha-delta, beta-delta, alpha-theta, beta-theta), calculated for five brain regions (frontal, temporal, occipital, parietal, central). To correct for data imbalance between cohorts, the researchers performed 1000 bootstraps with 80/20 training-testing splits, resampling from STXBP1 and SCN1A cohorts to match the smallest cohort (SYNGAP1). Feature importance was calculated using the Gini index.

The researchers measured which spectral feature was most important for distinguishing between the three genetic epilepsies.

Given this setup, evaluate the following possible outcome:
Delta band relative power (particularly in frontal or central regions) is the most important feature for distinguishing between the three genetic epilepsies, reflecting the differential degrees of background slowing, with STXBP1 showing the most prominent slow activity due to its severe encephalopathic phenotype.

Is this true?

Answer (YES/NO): NO